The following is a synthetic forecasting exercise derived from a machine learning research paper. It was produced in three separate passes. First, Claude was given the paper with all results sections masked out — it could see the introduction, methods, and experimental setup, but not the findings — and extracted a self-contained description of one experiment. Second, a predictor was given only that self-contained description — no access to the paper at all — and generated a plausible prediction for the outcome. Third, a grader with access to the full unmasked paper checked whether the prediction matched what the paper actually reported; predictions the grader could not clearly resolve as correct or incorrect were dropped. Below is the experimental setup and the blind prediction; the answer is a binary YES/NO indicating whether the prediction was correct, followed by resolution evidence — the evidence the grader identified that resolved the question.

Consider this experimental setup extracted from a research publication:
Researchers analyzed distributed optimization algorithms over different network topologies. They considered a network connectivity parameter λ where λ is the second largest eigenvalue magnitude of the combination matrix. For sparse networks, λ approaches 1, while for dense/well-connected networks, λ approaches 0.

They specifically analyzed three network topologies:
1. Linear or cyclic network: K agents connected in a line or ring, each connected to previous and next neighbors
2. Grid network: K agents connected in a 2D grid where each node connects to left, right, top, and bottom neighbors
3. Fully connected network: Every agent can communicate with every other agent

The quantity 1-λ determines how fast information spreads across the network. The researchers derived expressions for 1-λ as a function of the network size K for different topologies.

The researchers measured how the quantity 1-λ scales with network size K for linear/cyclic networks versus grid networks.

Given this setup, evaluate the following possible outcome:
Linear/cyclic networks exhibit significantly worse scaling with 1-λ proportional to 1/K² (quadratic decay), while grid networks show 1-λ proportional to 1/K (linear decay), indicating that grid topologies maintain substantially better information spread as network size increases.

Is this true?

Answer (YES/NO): YES